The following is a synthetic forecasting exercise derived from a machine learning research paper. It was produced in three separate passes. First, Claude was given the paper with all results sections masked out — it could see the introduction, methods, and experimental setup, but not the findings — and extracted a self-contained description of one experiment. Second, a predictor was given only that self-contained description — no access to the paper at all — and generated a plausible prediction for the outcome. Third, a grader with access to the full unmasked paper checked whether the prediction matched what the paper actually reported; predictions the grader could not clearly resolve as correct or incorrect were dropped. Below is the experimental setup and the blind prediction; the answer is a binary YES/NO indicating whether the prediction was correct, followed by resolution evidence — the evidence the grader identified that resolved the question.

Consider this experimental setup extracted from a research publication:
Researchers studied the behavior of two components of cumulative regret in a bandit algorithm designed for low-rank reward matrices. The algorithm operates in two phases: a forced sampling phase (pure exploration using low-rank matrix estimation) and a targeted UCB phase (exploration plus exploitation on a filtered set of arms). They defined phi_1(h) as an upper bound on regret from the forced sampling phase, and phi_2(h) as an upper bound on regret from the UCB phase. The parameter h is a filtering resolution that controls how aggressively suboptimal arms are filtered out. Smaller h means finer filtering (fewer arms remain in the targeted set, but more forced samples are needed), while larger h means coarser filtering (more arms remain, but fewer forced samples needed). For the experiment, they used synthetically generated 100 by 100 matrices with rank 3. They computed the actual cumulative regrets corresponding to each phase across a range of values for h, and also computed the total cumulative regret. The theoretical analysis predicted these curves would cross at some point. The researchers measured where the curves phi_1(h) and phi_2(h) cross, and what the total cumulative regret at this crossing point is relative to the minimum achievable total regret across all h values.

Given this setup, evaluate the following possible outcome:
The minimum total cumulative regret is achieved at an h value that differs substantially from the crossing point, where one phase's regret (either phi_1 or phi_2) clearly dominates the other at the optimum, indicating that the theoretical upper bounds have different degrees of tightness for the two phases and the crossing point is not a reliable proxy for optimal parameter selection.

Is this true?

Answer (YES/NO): NO